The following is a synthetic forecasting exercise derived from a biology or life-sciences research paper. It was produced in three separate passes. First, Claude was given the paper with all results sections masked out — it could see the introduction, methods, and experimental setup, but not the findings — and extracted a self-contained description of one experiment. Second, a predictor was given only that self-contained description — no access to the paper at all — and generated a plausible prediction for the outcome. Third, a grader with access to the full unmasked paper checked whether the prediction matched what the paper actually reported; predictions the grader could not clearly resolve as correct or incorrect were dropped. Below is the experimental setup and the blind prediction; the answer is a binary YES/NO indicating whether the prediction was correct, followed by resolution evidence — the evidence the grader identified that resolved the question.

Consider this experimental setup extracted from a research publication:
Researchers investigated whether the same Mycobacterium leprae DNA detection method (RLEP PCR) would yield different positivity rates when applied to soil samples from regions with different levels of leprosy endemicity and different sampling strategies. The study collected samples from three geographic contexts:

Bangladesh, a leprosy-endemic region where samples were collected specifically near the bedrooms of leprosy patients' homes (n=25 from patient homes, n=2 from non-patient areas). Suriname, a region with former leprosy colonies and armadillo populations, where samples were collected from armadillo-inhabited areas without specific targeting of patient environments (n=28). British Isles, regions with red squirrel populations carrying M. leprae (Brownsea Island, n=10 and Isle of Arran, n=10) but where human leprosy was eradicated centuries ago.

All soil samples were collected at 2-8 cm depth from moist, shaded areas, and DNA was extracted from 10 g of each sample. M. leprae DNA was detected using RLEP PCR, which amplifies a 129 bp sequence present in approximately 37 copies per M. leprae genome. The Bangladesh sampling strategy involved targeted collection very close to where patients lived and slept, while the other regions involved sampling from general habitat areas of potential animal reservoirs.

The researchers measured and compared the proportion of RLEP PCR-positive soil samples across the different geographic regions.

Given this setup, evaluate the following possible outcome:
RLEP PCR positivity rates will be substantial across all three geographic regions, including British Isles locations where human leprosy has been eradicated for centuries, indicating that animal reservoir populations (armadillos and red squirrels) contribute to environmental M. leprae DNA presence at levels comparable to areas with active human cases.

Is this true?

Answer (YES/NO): NO